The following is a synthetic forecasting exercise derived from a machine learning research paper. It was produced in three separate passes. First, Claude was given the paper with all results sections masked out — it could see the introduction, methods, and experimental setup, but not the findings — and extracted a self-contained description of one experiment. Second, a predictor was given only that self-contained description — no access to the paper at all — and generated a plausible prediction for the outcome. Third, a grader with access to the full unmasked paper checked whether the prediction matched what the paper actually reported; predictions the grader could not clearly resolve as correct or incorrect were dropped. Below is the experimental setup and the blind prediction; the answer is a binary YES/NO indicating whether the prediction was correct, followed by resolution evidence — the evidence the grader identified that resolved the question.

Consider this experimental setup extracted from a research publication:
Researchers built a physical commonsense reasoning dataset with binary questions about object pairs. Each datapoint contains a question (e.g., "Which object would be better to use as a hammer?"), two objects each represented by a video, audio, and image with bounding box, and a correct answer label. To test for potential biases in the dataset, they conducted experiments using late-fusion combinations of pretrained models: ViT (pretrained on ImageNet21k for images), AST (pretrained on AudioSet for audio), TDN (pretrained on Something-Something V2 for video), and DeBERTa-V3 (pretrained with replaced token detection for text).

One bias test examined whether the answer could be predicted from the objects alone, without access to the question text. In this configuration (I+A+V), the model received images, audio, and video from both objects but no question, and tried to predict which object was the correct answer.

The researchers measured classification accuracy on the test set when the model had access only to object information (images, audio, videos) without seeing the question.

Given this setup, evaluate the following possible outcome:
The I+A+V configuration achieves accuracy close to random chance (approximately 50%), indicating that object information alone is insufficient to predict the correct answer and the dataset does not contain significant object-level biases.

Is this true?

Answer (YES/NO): YES